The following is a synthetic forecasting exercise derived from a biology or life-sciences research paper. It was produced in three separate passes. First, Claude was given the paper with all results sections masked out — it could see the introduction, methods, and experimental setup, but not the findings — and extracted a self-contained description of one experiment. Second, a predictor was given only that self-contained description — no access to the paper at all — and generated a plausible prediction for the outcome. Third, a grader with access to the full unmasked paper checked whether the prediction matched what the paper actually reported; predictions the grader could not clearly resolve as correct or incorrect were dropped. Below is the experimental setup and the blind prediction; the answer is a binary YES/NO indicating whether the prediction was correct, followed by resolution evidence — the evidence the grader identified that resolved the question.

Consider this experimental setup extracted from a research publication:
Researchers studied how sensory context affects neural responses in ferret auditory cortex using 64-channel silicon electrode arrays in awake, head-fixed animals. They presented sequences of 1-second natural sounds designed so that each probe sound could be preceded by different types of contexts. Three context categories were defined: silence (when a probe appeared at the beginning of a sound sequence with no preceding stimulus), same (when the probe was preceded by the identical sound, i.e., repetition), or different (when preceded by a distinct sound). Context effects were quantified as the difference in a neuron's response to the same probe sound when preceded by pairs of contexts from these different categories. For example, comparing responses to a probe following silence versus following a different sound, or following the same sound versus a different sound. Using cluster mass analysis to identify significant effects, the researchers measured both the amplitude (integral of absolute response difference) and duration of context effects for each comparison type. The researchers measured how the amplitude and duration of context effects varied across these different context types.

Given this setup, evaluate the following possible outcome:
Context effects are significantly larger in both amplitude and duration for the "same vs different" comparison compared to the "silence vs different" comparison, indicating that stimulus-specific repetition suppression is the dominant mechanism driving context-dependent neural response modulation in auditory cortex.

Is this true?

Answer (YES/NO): NO